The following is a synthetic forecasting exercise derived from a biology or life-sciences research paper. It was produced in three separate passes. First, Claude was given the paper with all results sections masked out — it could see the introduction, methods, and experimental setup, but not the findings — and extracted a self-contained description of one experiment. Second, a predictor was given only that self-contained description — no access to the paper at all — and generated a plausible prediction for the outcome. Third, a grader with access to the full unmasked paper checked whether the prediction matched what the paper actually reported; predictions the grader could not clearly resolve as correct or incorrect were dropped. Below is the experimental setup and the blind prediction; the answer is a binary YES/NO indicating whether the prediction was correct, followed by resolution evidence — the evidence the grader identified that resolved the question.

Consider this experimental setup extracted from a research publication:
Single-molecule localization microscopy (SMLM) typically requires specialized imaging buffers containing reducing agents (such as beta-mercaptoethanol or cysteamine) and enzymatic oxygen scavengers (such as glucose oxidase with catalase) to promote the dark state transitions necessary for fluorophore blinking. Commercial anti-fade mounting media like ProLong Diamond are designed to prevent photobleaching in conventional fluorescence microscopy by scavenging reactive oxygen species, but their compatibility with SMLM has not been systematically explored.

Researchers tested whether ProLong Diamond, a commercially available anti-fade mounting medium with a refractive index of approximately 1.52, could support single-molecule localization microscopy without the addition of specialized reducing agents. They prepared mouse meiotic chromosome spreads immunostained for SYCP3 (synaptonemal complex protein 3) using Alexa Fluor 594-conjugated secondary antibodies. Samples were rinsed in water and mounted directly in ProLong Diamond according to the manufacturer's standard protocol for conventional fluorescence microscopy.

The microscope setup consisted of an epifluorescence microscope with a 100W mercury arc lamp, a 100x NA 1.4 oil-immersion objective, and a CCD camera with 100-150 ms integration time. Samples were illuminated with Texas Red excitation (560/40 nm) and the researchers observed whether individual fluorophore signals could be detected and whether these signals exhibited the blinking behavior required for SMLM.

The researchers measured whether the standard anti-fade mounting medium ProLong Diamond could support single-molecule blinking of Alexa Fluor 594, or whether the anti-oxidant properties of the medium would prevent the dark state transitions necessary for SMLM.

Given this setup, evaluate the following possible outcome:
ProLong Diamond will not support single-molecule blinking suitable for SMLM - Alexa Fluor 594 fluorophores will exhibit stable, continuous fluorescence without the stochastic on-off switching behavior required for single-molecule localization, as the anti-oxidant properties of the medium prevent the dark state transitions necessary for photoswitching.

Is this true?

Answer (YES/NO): NO